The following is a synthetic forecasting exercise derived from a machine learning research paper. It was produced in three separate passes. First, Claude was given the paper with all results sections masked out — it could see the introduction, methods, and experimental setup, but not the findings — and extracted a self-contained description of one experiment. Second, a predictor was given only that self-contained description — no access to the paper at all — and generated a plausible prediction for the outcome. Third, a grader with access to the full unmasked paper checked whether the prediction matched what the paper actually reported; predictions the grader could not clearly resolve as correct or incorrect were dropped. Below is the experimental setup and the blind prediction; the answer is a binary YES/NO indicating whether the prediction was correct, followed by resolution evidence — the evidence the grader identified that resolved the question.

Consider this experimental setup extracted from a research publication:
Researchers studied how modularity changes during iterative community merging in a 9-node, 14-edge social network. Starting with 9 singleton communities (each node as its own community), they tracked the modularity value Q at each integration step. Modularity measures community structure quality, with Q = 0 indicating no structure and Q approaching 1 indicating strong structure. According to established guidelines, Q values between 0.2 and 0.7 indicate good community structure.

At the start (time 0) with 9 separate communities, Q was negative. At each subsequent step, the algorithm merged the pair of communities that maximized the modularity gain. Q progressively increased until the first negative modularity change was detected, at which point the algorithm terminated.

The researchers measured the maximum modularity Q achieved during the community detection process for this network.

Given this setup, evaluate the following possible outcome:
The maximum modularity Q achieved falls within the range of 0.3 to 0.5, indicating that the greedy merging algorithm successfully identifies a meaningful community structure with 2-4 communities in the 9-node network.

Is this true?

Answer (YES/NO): NO